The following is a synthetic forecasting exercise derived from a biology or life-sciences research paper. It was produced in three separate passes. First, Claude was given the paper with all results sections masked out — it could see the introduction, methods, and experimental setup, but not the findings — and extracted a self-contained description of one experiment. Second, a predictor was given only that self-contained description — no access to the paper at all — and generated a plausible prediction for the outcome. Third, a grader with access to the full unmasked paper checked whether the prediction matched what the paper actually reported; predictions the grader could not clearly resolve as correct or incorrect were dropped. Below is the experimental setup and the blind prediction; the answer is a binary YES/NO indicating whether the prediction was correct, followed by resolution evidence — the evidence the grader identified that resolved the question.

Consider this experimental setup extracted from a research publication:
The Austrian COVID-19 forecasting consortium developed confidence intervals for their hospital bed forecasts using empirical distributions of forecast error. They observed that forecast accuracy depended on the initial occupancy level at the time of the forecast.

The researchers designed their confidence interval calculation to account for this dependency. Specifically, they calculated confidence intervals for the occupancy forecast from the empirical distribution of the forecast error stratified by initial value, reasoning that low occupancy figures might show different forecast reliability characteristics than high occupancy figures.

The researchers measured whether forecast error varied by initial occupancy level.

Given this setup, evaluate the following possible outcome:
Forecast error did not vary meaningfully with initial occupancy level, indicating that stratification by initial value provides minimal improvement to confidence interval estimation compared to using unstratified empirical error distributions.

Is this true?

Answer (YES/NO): NO